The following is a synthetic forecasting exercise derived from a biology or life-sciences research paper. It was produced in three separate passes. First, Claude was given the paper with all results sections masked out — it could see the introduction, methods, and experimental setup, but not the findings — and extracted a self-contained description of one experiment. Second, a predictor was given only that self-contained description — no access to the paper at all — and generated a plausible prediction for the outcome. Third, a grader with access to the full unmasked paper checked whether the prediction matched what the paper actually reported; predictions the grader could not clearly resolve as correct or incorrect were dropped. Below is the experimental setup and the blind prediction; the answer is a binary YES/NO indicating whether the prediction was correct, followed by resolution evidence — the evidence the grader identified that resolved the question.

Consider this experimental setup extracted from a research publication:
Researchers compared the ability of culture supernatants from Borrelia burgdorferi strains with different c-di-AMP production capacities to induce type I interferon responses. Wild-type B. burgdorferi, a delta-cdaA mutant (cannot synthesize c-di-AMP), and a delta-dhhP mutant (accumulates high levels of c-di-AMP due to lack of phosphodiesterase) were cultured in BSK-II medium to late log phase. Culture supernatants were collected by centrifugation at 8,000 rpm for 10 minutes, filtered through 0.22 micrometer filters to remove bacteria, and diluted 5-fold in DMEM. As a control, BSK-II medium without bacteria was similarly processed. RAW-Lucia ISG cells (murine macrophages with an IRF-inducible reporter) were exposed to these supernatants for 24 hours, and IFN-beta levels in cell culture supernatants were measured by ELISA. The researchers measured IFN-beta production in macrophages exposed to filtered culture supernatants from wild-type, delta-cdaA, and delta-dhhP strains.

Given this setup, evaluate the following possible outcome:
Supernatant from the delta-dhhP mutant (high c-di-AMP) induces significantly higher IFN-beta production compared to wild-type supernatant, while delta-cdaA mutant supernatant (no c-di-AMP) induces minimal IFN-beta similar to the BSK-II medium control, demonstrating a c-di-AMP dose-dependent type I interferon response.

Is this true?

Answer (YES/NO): NO